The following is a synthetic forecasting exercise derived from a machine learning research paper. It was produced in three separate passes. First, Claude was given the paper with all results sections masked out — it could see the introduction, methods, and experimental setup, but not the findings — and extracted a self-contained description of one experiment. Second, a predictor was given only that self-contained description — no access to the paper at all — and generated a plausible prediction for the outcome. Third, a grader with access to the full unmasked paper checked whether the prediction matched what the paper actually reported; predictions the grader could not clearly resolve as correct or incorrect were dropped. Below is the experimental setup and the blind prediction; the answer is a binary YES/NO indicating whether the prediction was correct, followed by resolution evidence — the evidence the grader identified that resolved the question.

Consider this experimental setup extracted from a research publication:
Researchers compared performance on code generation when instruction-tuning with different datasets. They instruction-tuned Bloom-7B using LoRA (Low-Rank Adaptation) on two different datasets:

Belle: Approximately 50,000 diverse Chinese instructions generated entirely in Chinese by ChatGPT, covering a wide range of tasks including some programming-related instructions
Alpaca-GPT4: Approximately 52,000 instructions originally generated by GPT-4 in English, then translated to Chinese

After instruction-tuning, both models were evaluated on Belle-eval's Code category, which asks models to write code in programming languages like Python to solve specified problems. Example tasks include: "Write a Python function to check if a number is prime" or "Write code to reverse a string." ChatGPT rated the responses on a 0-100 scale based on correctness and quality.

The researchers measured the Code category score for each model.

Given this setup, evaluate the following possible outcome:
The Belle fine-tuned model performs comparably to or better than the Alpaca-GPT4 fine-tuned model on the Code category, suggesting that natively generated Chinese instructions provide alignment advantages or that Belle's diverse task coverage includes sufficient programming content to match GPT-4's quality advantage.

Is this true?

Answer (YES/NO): YES